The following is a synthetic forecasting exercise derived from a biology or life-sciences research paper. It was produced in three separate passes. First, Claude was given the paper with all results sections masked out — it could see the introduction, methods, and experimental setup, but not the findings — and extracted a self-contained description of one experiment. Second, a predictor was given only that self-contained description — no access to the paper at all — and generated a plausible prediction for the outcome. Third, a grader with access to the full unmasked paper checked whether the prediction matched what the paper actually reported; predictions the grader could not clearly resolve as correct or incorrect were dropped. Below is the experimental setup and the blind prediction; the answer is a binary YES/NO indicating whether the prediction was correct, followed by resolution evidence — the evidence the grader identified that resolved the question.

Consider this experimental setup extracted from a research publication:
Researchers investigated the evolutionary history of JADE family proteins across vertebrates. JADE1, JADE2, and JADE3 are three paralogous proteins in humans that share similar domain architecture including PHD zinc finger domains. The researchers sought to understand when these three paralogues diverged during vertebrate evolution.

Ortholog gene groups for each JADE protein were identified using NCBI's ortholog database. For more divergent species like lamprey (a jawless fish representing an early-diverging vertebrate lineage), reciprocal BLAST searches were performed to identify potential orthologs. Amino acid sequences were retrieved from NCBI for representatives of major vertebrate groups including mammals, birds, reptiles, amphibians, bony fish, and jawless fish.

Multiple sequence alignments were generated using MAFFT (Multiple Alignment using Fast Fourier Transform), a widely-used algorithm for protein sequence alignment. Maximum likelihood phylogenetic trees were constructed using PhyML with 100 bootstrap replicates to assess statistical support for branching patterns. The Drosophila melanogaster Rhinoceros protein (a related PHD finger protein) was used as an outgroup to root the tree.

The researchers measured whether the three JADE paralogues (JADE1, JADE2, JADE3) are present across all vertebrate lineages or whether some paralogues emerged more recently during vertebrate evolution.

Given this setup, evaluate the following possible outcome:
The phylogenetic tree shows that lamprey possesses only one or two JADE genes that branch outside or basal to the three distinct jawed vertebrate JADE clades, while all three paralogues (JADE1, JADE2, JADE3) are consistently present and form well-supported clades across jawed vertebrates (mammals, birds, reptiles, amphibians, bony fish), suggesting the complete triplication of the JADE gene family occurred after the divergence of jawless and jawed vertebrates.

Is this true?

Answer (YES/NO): YES